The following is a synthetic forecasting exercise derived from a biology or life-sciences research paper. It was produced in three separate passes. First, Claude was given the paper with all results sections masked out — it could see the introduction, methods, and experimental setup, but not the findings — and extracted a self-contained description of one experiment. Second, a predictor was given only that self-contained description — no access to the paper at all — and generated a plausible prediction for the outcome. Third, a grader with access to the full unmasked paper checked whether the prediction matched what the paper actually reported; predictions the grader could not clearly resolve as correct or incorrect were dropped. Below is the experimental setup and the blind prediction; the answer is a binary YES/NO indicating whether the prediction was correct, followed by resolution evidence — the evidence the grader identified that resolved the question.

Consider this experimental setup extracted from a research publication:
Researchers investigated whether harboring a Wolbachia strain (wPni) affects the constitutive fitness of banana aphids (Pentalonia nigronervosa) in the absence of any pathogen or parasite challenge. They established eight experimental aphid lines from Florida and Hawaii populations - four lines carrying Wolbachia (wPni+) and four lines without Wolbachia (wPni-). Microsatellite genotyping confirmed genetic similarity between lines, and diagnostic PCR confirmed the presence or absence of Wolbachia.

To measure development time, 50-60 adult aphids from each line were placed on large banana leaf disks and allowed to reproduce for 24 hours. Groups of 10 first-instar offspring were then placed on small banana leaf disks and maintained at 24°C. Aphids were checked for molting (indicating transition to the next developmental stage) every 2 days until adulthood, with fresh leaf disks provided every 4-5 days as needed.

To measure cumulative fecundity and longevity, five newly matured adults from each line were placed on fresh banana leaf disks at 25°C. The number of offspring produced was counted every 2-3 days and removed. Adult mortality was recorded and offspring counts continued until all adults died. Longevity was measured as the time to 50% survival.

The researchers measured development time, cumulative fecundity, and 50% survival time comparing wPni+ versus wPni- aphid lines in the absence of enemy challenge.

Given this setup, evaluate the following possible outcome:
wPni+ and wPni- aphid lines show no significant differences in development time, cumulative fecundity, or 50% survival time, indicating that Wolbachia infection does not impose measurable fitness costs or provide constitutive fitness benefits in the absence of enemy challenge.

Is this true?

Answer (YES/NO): NO